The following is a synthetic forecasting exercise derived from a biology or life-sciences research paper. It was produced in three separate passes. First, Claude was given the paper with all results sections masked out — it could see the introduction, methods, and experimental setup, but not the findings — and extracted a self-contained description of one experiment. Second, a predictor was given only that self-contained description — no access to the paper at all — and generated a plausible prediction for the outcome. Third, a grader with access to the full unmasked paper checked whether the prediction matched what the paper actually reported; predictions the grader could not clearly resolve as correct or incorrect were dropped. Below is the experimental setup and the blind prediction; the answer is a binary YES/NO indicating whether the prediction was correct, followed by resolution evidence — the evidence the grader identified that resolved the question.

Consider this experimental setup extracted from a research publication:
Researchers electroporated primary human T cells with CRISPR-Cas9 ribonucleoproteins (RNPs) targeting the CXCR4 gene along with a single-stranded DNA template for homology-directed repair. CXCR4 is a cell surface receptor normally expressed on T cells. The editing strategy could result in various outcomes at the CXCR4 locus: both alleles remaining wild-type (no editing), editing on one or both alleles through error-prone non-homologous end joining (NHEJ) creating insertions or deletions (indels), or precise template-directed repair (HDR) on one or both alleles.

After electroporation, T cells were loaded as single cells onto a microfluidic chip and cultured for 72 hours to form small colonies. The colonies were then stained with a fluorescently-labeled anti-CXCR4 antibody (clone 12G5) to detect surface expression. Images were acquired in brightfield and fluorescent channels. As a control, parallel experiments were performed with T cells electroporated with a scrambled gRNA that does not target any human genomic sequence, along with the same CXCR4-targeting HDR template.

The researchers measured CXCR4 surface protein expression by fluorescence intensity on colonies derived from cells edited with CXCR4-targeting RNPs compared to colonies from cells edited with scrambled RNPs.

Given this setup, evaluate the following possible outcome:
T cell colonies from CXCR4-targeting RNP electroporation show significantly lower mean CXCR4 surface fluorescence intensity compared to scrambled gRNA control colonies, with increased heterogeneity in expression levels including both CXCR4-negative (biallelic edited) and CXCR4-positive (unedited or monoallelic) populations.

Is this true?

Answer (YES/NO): YES